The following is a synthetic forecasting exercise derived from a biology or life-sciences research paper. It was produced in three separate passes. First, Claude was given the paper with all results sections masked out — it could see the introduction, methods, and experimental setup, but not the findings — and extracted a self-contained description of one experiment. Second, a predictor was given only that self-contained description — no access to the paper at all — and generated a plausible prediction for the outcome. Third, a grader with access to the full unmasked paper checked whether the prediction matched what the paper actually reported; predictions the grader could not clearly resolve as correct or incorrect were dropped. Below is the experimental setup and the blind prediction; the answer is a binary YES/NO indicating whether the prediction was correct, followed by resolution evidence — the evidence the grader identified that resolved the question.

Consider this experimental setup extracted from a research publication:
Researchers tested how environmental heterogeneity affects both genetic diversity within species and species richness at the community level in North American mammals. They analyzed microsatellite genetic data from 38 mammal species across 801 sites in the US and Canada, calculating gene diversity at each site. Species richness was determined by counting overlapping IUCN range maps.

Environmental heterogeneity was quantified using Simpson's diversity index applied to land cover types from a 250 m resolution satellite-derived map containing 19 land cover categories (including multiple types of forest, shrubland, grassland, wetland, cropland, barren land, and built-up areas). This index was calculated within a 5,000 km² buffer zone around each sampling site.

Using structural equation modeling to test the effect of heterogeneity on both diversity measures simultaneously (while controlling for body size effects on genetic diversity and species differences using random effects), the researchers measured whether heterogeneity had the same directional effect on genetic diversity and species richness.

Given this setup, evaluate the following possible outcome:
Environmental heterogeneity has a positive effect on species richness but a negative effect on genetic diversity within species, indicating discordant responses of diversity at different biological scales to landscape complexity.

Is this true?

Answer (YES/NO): YES